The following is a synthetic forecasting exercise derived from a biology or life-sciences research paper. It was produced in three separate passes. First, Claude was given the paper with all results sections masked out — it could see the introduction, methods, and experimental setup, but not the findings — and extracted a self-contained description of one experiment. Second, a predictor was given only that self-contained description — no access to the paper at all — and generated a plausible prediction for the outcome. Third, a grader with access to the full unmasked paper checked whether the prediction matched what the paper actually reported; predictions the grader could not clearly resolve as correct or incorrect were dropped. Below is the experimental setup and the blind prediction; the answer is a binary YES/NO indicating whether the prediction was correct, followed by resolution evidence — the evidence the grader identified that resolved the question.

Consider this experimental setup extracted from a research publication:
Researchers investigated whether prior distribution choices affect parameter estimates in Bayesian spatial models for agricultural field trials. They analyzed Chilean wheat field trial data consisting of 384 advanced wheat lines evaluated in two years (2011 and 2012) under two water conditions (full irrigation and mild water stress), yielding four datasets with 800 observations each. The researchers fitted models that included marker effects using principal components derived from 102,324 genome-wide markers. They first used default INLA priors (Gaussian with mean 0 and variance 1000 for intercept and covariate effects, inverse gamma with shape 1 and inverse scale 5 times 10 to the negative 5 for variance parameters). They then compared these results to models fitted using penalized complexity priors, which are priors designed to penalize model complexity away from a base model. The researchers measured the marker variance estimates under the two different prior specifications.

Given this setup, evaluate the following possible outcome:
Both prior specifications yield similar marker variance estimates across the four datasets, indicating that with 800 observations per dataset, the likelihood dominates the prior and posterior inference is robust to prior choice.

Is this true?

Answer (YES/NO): NO